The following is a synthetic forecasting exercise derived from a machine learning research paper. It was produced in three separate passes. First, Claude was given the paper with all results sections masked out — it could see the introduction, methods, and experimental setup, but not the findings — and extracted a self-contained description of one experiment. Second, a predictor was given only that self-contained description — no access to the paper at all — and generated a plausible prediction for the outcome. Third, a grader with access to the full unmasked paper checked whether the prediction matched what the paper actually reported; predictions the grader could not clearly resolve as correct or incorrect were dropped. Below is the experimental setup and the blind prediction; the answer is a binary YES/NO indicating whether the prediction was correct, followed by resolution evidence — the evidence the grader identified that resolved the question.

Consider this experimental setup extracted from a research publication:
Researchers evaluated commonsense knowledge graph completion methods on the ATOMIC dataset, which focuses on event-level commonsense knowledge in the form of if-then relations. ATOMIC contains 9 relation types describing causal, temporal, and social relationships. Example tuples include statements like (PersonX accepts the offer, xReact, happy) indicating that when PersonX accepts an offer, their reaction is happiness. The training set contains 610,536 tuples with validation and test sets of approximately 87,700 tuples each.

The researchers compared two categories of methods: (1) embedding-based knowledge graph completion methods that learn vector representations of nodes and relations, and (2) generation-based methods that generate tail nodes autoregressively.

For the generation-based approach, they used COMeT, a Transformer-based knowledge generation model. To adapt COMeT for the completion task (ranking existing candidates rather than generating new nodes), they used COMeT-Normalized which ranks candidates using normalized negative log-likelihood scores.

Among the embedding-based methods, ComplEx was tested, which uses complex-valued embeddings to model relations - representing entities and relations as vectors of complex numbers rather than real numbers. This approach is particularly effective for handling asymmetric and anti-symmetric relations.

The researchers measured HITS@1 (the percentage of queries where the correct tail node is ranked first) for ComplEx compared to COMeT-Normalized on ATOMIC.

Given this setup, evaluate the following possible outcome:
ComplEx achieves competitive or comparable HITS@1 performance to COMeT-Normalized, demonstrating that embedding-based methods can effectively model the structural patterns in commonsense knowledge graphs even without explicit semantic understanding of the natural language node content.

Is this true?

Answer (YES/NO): NO